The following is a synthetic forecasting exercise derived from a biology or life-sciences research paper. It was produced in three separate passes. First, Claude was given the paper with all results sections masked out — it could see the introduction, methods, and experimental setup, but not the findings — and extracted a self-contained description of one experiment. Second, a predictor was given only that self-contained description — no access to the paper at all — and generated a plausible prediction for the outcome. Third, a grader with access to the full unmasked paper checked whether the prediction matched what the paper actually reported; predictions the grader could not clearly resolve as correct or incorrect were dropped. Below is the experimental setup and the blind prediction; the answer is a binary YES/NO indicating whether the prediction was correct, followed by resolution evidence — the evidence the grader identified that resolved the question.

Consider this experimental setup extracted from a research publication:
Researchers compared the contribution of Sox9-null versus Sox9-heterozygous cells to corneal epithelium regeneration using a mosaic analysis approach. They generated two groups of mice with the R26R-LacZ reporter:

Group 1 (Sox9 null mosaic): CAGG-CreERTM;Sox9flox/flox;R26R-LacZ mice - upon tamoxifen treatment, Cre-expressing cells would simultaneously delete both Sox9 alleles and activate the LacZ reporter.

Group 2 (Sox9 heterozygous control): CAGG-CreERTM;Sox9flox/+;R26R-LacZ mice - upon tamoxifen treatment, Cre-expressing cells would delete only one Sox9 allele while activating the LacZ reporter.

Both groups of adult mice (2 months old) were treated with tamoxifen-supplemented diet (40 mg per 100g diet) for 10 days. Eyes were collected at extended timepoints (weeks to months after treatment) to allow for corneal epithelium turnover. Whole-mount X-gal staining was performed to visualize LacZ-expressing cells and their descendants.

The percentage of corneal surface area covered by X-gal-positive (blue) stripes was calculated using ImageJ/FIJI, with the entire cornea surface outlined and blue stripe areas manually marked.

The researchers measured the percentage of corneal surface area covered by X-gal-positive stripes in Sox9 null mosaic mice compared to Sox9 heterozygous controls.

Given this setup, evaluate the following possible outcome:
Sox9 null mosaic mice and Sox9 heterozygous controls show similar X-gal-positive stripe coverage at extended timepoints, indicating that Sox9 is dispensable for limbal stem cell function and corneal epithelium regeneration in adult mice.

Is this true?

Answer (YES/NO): NO